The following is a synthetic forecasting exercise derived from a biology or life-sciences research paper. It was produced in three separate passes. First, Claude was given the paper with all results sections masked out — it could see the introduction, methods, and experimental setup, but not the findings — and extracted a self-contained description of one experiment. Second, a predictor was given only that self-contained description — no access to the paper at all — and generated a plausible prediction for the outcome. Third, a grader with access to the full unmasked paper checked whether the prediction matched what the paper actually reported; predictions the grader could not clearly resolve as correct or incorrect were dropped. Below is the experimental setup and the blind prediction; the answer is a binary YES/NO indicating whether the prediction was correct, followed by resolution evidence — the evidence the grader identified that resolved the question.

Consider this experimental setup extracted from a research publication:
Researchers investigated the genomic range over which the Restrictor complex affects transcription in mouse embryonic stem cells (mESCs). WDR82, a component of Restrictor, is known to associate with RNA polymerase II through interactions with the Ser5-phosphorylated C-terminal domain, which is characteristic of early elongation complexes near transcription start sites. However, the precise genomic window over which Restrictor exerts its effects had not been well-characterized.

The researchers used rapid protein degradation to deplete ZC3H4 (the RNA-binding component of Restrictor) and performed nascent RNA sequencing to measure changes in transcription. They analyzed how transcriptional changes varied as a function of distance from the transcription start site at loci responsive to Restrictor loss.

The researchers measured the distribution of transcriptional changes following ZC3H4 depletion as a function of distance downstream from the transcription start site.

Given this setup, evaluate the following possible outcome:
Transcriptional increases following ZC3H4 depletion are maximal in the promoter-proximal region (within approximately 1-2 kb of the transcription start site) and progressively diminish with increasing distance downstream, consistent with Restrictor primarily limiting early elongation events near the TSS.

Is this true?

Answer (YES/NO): NO